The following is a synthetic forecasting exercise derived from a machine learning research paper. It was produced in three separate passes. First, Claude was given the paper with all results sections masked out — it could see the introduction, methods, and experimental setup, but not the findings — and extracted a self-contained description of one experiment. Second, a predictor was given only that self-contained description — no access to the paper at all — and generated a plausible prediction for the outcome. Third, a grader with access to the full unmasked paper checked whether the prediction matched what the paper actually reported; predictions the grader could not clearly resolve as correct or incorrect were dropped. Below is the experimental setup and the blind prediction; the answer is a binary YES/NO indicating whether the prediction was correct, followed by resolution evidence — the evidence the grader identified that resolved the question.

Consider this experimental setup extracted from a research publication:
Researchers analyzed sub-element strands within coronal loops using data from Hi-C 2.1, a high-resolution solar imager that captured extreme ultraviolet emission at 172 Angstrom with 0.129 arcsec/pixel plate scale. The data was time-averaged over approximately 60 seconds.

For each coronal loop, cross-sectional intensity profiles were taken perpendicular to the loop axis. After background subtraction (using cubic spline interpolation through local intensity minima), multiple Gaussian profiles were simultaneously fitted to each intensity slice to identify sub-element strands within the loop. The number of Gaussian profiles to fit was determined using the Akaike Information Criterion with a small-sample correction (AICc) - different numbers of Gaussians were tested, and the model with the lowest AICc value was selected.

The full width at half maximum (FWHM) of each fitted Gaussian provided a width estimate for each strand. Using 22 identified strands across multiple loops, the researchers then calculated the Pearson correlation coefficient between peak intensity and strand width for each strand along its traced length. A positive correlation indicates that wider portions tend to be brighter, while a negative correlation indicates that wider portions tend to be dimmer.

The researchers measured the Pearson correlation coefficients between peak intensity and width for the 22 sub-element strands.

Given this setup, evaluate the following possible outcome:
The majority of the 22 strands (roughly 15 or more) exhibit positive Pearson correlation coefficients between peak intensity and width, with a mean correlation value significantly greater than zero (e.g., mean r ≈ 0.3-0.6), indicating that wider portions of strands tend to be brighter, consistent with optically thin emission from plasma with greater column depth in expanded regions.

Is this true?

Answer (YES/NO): YES